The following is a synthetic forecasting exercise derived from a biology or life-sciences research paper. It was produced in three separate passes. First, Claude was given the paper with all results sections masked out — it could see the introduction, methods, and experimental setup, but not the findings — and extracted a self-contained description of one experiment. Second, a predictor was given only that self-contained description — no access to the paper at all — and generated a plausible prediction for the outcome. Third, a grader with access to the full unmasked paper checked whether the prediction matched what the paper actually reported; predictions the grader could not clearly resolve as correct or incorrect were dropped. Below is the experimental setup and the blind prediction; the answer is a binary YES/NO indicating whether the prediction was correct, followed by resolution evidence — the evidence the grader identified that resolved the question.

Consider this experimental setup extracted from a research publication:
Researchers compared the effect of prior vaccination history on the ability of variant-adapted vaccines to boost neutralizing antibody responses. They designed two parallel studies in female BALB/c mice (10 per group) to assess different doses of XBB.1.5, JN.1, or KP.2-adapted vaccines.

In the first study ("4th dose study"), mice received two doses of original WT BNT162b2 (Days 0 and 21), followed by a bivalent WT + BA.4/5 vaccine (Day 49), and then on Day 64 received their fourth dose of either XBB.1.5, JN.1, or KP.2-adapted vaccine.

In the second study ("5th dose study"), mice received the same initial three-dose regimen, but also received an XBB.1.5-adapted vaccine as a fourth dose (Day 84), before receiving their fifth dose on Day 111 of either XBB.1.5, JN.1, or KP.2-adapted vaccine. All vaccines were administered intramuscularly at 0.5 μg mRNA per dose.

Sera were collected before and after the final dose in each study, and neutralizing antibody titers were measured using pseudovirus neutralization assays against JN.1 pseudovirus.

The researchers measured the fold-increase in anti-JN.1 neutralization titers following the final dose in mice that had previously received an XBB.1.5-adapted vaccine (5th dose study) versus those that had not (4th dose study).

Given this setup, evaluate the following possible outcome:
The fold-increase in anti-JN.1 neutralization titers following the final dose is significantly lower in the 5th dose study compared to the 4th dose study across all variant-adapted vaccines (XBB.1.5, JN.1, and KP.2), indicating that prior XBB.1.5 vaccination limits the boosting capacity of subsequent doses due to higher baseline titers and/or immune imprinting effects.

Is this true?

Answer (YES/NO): NO